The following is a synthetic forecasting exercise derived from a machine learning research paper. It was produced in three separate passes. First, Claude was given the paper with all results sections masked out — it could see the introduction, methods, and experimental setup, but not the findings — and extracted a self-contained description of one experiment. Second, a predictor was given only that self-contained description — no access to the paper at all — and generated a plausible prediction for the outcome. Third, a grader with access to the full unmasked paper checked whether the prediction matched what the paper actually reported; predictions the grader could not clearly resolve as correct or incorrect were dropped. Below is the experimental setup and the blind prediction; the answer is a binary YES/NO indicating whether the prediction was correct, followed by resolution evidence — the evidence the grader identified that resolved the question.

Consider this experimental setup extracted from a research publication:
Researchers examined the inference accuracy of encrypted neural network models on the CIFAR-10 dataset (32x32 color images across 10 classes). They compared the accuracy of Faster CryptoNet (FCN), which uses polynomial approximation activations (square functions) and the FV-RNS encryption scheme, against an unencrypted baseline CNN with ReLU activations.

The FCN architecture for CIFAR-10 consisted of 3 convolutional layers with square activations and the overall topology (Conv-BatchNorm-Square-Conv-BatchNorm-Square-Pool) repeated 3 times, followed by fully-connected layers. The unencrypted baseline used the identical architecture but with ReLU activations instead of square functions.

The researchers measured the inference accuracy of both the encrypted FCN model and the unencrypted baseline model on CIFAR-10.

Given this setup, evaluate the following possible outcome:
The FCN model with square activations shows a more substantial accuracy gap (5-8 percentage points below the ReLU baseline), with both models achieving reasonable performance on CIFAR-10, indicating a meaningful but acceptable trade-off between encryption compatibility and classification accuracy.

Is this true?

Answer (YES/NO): NO